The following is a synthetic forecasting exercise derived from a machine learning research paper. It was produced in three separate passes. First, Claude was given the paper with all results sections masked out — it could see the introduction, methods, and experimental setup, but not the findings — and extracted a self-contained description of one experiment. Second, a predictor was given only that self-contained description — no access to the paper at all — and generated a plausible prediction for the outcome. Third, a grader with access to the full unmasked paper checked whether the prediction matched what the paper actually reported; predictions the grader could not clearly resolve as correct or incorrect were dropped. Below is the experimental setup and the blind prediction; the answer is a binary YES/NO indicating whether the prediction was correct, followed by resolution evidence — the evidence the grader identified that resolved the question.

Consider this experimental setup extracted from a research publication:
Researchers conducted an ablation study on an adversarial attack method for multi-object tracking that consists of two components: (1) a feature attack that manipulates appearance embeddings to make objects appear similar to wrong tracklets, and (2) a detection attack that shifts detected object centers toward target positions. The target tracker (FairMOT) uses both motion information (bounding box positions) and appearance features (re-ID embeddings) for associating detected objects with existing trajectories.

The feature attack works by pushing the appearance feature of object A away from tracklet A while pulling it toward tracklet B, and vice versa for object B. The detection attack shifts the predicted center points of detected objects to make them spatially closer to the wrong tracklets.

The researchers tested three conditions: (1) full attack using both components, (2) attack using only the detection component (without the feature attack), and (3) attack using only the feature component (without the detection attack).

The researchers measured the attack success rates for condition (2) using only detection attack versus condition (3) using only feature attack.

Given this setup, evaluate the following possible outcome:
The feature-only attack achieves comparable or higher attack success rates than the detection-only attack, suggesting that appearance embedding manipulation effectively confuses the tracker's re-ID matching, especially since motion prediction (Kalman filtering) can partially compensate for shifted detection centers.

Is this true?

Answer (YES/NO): NO